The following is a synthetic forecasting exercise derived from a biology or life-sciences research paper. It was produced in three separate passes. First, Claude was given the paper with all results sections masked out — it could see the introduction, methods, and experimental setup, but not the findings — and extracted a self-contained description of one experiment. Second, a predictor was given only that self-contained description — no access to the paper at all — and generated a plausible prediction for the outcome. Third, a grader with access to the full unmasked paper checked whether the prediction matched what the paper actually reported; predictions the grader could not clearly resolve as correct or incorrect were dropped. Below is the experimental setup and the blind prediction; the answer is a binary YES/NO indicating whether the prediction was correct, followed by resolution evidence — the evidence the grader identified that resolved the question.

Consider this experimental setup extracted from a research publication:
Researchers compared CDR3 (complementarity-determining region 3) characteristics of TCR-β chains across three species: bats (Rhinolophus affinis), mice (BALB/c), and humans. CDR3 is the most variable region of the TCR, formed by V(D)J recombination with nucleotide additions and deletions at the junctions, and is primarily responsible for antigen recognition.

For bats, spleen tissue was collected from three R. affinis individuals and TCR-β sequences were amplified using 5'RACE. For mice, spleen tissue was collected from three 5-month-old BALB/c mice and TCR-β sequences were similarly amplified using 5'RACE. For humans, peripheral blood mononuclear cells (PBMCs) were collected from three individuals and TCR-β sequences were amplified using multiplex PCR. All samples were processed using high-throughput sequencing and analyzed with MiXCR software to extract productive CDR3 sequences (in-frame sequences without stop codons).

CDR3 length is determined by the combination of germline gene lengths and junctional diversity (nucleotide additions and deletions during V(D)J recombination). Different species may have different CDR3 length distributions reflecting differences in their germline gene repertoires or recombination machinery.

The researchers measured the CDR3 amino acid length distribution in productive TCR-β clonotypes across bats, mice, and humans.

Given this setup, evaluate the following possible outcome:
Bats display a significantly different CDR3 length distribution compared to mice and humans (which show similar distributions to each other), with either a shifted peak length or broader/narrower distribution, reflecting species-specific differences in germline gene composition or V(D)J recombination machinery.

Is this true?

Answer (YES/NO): NO